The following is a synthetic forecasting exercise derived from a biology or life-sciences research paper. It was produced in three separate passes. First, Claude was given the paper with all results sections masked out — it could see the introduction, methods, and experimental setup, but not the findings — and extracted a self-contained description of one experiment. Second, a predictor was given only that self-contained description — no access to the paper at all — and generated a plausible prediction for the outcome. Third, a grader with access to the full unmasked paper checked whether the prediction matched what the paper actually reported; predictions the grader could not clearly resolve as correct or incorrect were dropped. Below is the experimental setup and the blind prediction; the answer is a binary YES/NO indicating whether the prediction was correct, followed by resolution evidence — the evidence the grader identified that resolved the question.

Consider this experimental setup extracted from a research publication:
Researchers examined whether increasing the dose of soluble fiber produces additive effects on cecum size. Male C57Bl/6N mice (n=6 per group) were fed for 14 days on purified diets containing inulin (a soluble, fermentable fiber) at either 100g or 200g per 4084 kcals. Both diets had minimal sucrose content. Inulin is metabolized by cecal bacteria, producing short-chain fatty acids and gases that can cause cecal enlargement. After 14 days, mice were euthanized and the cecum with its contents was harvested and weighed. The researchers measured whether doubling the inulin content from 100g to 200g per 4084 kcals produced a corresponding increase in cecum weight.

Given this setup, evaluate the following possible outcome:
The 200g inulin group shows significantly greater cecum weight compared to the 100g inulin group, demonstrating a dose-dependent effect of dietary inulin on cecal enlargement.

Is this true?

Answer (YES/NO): YES